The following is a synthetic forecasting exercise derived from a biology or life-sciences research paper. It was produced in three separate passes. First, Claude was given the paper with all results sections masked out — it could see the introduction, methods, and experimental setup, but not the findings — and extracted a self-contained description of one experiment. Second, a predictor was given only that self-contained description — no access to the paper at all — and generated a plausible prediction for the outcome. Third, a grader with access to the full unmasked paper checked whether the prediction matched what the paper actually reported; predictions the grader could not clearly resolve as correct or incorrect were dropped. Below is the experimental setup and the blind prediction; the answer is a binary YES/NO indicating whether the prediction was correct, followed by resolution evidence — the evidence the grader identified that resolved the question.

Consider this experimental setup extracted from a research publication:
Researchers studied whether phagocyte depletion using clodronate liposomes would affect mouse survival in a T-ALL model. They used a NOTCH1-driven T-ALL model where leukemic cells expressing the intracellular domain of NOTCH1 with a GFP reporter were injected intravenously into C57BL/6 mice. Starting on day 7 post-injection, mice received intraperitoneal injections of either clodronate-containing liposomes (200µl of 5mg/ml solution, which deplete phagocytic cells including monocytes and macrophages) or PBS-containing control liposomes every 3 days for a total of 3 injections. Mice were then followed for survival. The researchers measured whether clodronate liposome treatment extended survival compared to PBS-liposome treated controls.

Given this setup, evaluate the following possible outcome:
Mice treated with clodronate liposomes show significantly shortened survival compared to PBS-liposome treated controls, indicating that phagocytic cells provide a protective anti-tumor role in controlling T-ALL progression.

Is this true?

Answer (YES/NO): NO